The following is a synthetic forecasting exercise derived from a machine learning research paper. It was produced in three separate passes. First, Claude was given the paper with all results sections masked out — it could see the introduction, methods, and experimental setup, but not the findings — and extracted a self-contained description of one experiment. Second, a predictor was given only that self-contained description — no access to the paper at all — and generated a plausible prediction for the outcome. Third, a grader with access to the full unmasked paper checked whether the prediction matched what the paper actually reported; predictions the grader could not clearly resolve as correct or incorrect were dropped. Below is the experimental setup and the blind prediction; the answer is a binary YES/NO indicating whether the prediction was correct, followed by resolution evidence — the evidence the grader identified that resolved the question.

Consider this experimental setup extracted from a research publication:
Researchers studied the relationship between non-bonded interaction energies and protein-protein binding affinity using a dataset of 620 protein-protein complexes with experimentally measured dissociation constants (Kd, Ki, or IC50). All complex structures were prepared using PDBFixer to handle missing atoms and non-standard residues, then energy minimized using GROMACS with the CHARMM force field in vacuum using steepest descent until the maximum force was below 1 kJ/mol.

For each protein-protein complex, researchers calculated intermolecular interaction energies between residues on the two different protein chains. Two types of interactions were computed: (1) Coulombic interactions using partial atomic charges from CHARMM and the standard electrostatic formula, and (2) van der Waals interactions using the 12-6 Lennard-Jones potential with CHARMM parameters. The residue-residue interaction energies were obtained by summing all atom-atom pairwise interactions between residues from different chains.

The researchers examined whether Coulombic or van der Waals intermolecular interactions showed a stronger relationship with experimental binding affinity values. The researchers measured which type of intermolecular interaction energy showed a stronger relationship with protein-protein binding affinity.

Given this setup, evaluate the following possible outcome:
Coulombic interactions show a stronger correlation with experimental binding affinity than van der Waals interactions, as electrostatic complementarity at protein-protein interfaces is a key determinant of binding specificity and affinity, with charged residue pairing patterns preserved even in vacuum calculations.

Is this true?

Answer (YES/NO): NO